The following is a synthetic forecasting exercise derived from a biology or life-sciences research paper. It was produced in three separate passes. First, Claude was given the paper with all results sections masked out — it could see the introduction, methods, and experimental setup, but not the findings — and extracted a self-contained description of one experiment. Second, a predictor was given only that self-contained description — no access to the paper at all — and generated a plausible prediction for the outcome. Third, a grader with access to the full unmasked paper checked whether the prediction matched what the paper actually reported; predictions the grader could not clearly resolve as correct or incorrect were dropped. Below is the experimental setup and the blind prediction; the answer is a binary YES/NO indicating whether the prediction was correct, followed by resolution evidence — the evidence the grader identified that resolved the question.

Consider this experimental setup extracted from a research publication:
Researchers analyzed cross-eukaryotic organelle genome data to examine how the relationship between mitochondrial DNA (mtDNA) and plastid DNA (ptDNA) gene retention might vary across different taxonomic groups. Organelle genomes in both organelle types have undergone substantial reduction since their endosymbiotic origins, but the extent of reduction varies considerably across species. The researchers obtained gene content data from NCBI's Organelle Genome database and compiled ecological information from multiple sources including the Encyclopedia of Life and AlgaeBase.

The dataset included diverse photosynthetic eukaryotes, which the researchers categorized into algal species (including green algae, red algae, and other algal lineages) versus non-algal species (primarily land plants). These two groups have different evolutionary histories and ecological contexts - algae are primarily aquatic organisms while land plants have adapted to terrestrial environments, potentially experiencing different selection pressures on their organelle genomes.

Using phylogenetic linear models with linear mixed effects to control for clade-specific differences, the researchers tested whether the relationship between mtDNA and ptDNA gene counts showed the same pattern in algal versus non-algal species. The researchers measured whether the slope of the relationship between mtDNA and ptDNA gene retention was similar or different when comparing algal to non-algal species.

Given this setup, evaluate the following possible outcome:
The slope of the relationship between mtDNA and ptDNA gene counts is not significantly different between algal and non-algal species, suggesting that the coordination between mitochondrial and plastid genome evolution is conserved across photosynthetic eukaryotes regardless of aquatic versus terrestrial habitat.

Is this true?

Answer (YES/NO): NO